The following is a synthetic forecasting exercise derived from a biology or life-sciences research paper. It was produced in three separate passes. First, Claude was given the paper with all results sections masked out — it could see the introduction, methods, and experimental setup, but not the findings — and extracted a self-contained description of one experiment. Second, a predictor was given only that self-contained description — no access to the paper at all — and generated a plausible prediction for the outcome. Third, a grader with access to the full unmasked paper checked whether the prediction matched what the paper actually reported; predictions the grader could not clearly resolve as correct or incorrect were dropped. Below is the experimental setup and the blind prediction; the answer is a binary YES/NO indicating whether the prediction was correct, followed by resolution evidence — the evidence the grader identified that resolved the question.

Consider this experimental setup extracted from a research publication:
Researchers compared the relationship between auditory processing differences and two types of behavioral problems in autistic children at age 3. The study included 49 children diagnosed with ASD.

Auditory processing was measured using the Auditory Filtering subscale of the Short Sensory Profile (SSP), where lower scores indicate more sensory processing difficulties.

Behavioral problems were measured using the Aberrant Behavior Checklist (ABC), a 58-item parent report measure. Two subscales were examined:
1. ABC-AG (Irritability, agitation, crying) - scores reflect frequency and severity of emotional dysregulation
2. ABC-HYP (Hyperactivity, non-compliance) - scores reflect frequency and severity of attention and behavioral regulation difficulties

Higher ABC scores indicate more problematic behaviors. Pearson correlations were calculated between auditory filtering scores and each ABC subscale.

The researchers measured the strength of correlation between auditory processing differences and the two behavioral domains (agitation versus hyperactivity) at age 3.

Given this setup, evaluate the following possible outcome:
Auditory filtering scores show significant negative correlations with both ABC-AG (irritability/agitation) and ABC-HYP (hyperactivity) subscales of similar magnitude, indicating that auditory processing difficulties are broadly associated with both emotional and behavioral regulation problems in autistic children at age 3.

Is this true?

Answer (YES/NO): YES